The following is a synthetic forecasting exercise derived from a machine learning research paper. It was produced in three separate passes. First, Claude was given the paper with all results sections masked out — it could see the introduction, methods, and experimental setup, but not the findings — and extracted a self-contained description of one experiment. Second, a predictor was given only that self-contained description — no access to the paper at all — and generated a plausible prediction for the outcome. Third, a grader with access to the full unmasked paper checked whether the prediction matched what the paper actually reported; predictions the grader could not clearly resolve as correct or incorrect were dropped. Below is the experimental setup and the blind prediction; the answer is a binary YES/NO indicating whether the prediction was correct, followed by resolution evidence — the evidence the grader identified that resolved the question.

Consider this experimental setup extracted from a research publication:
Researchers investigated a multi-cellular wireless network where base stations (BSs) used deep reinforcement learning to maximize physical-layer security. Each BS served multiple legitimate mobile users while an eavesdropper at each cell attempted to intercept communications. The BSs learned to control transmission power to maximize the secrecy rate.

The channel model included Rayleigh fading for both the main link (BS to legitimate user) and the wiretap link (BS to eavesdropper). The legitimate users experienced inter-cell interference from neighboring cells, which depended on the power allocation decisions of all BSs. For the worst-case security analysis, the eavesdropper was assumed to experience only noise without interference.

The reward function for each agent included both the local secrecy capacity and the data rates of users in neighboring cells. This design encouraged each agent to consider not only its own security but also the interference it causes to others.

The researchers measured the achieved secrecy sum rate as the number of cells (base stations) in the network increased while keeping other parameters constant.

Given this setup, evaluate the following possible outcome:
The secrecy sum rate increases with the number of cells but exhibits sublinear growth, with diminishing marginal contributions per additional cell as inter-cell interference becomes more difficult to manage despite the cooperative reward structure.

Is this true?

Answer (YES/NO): NO